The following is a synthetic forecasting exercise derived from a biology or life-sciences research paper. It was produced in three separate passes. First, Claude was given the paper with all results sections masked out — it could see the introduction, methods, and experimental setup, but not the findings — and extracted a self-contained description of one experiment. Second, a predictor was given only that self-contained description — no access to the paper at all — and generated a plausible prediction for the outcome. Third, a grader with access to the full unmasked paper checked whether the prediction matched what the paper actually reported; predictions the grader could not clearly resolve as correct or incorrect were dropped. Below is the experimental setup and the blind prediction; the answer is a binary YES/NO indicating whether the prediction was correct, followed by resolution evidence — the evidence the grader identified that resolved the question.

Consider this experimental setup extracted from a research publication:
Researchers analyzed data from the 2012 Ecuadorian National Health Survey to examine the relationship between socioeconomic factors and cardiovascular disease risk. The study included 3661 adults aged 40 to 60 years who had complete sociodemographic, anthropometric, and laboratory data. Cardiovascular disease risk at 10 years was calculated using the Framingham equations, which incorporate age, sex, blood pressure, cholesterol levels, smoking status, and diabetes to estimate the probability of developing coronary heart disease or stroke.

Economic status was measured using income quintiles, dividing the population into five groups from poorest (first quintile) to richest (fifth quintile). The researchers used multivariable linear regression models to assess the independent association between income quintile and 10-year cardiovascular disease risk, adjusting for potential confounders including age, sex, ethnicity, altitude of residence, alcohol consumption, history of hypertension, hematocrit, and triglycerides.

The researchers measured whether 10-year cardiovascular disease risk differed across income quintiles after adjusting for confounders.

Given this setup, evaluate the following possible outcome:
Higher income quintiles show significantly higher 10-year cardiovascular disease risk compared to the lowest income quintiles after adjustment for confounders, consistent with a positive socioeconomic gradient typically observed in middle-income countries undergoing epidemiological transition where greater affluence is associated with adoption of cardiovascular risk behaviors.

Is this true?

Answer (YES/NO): YES